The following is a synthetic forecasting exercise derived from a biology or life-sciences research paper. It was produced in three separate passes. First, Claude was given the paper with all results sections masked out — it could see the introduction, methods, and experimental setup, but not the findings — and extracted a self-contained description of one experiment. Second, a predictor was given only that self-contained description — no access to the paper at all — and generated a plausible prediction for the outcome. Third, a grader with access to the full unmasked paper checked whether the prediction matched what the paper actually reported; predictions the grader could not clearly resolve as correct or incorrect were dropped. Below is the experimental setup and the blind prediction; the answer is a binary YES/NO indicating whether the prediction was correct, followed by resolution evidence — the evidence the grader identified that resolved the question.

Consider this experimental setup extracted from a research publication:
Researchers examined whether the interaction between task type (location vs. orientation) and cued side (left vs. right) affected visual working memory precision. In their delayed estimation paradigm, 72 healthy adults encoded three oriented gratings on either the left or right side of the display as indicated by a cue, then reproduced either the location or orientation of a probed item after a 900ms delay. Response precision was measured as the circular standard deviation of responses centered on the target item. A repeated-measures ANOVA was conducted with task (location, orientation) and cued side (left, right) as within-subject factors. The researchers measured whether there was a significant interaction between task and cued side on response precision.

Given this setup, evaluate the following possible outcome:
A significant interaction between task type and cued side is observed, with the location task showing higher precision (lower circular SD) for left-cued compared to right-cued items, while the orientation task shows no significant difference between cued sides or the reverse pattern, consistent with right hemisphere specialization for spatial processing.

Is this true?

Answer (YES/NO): NO